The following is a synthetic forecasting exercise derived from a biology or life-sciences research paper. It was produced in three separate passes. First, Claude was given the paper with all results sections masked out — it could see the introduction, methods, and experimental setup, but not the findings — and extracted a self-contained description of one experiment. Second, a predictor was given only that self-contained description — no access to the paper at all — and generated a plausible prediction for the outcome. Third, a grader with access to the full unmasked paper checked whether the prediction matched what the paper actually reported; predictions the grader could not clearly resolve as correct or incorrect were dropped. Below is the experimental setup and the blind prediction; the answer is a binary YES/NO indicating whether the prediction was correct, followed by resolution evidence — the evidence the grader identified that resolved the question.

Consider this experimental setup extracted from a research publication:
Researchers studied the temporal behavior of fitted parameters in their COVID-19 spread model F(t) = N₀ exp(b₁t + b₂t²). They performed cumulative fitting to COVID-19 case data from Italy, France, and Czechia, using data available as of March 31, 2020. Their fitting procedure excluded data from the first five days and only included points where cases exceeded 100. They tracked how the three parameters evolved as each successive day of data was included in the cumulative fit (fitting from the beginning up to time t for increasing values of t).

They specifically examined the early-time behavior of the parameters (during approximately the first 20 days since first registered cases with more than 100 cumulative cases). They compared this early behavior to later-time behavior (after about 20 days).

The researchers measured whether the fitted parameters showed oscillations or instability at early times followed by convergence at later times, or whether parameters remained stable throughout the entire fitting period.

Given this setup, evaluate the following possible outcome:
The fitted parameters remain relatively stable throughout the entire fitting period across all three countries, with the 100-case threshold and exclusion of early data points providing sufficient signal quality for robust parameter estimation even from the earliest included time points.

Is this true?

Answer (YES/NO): NO